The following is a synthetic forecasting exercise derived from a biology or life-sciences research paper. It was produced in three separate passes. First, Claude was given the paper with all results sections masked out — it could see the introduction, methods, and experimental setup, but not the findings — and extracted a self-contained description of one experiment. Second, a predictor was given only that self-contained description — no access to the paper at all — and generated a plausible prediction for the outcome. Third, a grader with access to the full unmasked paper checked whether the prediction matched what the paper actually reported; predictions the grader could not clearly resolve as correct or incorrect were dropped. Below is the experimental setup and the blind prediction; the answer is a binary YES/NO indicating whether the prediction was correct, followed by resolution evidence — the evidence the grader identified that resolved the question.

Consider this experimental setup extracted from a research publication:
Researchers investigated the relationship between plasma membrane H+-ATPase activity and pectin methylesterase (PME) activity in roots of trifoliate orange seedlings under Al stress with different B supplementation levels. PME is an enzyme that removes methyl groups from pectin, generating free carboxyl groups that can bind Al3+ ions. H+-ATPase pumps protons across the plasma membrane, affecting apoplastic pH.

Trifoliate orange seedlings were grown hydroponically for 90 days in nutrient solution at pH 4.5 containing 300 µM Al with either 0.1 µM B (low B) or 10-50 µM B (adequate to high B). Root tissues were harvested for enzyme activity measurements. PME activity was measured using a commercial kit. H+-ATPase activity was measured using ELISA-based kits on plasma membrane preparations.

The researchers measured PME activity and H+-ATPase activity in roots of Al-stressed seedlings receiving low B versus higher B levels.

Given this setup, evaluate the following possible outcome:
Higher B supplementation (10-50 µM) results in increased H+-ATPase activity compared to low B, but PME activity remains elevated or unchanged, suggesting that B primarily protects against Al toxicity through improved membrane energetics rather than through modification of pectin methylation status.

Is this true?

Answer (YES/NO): NO